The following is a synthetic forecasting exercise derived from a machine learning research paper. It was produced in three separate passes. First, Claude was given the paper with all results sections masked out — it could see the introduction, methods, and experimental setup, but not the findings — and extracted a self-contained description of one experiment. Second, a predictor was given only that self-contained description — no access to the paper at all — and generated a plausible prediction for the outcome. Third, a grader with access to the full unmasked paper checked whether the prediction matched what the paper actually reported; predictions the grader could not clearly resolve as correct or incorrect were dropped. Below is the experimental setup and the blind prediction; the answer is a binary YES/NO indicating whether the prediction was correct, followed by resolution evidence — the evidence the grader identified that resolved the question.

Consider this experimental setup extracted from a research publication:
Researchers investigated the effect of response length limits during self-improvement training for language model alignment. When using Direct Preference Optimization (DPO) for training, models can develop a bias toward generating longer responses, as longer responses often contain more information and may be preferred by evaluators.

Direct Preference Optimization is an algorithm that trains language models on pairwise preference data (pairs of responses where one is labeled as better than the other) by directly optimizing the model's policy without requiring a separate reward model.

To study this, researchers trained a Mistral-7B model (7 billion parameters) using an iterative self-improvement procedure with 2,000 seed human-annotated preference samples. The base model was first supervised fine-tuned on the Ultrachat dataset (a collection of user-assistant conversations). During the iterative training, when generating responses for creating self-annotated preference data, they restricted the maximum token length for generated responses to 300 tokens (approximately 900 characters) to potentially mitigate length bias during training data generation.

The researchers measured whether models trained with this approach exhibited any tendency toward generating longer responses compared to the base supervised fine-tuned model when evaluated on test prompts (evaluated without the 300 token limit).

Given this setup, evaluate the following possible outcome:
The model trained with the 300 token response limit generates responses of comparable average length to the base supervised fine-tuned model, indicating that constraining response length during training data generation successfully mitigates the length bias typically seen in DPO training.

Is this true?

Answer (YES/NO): NO